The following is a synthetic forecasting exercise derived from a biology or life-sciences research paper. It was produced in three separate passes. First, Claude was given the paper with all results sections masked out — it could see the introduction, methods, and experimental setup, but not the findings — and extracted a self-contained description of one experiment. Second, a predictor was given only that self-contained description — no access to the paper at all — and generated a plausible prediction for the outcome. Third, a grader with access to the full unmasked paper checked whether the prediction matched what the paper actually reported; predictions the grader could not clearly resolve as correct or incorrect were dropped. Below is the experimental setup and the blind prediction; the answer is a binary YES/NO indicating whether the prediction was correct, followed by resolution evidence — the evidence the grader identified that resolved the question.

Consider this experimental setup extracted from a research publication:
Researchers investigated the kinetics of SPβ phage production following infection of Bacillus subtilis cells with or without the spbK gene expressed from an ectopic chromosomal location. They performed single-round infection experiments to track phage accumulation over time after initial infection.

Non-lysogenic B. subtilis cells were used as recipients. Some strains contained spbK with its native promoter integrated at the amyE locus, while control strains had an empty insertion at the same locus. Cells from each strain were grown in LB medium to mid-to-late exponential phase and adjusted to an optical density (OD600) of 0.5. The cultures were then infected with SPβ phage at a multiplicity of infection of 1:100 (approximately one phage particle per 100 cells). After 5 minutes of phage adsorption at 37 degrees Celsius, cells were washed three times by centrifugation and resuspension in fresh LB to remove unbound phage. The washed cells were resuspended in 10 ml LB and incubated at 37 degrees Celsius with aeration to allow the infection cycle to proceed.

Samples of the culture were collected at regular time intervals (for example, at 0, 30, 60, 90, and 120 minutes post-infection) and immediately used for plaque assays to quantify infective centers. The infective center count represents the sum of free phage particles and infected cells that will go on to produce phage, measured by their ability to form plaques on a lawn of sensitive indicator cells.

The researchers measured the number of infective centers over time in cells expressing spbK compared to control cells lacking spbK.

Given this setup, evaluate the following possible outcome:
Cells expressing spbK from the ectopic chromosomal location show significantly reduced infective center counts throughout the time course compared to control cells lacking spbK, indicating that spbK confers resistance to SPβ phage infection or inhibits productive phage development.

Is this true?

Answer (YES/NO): YES